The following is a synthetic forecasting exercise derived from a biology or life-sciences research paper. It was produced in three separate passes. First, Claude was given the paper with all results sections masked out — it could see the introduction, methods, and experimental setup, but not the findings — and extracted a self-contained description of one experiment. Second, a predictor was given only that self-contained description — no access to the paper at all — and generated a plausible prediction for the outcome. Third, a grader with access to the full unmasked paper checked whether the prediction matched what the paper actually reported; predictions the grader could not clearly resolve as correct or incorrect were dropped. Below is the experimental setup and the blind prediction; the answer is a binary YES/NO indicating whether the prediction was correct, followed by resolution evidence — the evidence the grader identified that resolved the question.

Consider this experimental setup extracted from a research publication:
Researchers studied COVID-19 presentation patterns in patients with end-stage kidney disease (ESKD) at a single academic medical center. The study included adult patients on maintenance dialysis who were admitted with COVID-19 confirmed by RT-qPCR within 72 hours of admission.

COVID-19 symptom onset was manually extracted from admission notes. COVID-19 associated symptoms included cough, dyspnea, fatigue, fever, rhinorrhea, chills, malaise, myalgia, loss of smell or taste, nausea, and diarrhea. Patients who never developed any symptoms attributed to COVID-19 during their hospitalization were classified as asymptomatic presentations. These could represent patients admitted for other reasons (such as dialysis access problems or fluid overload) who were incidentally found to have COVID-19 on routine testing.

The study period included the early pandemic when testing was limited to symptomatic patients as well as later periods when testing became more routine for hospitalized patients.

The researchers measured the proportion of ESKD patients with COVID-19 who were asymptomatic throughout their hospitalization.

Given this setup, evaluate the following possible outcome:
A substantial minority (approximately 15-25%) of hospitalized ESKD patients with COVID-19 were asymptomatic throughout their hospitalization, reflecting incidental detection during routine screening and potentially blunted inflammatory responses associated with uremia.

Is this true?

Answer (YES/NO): NO